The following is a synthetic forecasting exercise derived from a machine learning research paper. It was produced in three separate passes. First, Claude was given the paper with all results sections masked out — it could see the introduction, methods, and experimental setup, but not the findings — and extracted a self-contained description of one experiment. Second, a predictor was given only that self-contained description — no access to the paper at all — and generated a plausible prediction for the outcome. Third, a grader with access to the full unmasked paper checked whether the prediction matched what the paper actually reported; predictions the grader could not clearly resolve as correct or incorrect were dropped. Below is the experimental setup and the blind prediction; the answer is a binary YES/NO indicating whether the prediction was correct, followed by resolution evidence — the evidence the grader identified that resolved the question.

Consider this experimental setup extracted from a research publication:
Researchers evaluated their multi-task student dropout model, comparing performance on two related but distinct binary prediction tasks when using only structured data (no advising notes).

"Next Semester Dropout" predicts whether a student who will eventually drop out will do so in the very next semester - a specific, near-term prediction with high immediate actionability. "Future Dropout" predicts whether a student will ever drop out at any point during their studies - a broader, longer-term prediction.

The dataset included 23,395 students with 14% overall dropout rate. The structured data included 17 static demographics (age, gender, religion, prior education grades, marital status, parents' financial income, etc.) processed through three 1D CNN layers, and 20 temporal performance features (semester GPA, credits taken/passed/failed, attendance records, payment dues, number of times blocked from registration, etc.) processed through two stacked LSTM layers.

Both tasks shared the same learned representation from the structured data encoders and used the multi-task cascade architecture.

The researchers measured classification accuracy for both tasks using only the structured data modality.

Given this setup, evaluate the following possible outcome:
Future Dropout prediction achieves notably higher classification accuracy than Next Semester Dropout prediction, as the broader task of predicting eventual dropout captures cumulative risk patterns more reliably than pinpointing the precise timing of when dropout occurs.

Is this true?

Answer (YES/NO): NO